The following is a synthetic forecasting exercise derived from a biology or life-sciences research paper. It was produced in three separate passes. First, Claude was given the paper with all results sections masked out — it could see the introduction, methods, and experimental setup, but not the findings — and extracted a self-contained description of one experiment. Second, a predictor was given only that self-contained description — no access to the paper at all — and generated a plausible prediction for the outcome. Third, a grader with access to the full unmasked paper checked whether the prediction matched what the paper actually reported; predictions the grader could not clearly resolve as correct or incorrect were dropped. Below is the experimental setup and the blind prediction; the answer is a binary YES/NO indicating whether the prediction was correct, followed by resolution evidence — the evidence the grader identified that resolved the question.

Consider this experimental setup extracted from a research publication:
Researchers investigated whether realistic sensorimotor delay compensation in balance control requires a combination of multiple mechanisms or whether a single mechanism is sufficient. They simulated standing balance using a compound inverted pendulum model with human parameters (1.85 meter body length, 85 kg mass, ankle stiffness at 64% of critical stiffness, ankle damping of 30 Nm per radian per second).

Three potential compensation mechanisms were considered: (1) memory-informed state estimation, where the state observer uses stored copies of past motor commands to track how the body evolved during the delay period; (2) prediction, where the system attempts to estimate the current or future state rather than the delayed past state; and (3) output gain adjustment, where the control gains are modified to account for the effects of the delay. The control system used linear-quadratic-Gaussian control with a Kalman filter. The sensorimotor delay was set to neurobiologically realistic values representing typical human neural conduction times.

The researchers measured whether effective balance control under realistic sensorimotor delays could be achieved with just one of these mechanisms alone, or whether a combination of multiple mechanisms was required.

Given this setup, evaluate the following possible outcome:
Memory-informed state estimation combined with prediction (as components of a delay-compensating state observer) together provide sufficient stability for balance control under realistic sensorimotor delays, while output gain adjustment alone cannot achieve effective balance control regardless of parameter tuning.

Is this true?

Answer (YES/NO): NO